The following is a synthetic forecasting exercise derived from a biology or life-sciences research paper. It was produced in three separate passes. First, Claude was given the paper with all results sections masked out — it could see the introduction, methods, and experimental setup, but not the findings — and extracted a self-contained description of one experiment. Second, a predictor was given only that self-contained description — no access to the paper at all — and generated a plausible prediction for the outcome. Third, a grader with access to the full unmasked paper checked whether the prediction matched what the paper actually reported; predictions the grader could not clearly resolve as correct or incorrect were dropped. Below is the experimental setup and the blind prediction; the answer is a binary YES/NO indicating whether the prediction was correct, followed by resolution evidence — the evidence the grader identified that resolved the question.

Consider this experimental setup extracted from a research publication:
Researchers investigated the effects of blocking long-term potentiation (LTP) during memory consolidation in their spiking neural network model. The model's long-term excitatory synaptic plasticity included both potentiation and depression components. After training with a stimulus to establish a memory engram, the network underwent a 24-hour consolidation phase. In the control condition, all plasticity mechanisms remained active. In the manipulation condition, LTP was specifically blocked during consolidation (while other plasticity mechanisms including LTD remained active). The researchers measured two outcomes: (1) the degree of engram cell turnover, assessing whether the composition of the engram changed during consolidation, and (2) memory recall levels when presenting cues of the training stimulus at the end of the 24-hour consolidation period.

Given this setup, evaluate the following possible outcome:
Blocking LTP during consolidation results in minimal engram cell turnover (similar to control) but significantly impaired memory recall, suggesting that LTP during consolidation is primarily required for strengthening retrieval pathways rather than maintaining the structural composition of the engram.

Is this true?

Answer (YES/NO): NO